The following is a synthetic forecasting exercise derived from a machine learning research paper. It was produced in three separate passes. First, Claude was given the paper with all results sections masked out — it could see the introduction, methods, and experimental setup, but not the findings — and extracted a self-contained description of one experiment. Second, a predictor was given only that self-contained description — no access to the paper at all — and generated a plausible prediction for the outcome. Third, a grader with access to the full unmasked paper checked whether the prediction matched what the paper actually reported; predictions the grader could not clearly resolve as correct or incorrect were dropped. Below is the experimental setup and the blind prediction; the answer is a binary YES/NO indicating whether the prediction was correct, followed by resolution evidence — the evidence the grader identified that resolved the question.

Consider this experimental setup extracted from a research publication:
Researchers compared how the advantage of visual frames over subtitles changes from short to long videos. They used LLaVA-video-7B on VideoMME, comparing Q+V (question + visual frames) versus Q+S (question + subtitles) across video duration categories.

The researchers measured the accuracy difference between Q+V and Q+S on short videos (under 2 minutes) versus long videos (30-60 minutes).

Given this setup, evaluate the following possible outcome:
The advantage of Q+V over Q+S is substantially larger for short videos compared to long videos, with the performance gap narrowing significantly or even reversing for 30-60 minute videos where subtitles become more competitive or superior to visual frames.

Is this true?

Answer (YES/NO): YES